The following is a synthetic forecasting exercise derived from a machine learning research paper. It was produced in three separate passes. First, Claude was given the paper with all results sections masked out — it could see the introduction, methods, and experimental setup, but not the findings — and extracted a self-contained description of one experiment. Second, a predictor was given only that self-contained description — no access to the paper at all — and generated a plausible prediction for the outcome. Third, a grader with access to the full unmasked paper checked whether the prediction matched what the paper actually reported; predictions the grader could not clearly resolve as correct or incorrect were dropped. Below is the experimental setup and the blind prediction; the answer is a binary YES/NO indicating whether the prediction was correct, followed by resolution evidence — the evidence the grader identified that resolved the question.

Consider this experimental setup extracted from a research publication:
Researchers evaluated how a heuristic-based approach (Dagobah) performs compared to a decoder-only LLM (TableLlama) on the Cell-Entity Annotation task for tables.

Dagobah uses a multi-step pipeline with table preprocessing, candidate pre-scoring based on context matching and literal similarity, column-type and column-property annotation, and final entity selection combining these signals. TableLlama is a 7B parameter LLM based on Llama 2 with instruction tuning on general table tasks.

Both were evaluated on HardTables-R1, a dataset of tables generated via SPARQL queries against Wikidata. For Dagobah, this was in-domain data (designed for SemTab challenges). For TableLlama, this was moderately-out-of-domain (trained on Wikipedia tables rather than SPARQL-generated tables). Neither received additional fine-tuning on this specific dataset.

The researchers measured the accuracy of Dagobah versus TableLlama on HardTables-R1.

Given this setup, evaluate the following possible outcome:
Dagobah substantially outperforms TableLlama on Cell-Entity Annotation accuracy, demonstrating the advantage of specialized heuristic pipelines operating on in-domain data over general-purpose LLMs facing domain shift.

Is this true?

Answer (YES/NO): NO